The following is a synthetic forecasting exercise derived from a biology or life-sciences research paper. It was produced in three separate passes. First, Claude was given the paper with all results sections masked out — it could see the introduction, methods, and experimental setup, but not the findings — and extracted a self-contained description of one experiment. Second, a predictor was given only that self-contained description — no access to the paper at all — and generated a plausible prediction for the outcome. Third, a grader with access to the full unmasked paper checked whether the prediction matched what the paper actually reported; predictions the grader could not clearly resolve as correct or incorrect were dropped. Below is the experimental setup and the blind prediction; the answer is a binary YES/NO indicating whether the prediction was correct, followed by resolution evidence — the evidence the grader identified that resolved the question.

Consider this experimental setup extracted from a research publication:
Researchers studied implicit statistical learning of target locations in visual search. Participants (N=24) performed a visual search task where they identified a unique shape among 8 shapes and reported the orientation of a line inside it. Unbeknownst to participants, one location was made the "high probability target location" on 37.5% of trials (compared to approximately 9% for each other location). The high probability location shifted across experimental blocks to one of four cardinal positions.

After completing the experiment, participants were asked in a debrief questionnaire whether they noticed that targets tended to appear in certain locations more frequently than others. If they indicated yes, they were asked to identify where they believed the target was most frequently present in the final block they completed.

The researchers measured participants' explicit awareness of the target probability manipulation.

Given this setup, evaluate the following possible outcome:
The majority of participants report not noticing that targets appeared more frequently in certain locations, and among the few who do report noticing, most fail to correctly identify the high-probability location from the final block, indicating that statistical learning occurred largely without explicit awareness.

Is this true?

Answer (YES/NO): NO